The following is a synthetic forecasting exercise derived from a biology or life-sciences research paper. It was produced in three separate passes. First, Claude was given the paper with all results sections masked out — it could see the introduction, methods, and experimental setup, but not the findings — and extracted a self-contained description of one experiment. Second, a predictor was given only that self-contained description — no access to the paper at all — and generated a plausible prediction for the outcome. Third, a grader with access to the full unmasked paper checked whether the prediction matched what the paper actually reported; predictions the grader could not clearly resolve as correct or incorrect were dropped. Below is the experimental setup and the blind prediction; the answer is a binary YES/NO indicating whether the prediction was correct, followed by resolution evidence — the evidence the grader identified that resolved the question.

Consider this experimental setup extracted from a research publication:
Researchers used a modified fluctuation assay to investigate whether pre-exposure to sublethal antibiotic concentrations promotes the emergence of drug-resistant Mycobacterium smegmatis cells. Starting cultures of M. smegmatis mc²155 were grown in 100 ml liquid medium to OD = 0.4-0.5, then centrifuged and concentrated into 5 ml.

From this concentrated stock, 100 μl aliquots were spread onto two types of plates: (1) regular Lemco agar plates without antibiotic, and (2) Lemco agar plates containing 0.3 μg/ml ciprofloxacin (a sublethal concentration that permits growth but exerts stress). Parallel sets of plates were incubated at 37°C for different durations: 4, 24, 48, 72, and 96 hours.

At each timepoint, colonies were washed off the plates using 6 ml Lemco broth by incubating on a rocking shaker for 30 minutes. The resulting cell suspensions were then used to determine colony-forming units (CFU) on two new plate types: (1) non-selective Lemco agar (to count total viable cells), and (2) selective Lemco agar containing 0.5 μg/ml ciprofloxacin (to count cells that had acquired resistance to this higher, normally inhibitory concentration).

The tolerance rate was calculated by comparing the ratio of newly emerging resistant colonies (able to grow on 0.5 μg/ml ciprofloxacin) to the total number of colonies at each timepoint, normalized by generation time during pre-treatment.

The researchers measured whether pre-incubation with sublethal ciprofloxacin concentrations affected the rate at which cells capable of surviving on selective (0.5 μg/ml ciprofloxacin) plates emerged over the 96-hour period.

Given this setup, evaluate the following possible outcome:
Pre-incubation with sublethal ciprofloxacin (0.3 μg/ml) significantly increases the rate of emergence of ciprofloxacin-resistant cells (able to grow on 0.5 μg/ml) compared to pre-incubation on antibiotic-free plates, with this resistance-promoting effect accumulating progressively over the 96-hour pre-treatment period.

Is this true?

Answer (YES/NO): YES